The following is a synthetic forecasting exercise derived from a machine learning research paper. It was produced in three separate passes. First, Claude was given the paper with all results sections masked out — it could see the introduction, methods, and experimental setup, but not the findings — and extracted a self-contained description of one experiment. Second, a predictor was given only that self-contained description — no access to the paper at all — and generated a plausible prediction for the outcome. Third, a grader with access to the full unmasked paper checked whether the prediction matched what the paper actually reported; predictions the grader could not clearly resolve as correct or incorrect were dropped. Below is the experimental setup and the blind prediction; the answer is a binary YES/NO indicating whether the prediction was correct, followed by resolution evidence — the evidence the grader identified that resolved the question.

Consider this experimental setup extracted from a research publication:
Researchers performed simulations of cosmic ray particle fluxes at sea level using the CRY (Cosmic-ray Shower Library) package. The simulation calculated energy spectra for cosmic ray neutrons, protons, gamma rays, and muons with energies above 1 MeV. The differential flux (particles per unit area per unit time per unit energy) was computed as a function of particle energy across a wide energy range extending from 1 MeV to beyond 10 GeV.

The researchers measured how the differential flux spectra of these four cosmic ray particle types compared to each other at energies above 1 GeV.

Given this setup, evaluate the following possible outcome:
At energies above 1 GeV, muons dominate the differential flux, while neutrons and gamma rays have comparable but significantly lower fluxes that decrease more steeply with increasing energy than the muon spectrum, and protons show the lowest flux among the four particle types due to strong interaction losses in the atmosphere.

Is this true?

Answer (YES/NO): NO